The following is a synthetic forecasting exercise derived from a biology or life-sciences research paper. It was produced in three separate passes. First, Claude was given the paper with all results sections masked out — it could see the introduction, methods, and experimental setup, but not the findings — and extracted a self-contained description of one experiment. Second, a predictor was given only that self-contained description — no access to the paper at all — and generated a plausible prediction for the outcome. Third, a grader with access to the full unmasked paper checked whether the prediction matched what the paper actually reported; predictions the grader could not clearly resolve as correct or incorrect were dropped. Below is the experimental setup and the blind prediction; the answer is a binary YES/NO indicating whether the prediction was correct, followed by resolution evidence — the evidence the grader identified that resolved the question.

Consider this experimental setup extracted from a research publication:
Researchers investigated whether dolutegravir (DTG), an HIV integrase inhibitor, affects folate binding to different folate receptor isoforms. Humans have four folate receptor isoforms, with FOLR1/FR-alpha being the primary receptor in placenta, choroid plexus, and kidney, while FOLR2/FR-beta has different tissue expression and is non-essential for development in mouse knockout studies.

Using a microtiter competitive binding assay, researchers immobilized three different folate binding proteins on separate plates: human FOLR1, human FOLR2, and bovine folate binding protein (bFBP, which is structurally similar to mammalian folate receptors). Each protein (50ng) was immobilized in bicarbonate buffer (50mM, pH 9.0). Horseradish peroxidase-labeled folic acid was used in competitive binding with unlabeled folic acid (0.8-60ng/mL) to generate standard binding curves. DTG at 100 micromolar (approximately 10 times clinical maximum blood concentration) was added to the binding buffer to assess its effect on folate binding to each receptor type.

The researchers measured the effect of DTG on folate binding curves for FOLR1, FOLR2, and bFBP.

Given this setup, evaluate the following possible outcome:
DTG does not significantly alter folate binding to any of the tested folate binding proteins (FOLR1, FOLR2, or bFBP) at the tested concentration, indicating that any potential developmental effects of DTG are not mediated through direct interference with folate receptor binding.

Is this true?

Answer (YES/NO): NO